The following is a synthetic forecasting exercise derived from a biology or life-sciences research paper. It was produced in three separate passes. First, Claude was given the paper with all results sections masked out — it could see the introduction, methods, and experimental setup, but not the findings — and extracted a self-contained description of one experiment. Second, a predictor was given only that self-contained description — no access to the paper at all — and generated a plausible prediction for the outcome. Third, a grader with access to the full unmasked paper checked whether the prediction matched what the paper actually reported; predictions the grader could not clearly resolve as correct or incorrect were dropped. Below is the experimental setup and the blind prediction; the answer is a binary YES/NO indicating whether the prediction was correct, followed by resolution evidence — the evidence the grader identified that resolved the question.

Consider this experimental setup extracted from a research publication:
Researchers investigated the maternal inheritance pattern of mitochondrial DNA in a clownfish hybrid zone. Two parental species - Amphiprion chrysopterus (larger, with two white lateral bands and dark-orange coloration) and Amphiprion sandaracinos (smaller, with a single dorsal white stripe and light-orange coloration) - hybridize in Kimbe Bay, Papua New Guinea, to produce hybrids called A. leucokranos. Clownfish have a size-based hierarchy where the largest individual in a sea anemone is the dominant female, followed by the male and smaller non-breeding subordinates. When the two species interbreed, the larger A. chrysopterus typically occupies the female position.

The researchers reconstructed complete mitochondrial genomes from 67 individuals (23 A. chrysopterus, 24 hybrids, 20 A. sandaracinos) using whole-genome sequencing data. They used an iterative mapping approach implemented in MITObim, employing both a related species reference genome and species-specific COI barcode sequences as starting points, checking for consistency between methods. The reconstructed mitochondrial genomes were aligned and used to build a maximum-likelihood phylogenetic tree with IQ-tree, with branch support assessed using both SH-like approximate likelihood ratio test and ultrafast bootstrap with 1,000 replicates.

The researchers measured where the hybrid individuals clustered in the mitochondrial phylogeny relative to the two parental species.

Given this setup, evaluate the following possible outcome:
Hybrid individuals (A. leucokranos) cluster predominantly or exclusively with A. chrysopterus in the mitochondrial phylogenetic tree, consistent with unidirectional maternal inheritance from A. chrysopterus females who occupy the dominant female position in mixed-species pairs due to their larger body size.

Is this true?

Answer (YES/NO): YES